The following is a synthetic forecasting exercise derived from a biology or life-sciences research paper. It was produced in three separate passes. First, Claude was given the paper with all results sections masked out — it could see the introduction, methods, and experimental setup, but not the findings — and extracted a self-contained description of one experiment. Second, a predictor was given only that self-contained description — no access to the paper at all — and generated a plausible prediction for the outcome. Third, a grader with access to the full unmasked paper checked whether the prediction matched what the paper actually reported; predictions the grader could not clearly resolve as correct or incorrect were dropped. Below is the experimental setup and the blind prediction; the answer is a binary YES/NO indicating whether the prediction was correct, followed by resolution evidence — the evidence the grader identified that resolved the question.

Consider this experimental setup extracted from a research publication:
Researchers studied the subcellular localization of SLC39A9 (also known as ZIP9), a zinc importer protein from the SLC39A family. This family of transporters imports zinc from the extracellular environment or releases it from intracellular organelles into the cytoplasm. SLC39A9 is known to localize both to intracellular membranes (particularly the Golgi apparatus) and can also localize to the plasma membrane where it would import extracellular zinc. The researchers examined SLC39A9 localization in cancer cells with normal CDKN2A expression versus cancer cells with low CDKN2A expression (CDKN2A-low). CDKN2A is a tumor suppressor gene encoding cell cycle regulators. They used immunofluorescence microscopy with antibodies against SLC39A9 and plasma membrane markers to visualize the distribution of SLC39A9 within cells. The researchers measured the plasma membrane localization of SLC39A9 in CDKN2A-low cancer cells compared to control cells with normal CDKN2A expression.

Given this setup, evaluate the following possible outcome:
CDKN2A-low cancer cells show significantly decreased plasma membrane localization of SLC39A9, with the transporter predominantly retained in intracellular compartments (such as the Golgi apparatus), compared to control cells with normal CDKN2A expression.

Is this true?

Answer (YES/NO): NO